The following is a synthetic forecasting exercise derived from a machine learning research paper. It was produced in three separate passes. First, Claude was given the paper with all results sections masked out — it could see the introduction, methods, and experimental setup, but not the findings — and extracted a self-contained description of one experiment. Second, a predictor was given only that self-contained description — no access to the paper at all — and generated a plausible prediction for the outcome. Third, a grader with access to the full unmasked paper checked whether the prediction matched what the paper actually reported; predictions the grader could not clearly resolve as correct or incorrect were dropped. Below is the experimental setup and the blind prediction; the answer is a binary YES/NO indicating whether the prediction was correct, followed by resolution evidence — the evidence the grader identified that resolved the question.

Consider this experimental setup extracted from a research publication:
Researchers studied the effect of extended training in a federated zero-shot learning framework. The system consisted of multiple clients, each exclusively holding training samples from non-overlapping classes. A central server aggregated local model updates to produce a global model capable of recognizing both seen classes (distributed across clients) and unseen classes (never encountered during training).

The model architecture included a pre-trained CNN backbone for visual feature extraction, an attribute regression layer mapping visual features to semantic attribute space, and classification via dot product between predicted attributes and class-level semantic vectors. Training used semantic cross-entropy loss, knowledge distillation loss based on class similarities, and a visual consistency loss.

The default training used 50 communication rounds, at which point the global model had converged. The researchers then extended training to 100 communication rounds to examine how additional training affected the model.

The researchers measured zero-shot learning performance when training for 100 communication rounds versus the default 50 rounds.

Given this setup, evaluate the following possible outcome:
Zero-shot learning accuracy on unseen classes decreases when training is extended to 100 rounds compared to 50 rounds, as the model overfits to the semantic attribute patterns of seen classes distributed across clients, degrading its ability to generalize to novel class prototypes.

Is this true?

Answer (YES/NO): YES